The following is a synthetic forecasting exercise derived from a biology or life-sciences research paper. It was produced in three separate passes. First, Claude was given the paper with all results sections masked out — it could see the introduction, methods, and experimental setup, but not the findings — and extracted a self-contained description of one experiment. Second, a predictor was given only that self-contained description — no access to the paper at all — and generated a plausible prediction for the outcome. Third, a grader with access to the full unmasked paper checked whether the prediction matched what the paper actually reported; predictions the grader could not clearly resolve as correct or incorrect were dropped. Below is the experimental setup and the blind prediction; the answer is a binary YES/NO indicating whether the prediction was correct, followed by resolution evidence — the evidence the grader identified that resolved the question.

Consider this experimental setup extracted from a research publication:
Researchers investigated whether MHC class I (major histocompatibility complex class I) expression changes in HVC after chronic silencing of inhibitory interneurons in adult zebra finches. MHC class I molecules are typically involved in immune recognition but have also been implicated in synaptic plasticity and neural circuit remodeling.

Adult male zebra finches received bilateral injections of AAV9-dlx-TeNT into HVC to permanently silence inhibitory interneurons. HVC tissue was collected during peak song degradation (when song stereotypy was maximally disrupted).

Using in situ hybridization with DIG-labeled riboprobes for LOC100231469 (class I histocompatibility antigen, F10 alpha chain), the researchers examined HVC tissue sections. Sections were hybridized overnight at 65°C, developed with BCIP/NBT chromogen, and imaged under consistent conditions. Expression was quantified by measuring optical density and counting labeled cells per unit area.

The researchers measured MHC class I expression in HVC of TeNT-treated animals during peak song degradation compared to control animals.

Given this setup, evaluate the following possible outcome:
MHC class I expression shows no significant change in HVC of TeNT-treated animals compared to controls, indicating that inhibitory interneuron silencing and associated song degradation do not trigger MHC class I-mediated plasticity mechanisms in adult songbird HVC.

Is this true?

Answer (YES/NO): NO